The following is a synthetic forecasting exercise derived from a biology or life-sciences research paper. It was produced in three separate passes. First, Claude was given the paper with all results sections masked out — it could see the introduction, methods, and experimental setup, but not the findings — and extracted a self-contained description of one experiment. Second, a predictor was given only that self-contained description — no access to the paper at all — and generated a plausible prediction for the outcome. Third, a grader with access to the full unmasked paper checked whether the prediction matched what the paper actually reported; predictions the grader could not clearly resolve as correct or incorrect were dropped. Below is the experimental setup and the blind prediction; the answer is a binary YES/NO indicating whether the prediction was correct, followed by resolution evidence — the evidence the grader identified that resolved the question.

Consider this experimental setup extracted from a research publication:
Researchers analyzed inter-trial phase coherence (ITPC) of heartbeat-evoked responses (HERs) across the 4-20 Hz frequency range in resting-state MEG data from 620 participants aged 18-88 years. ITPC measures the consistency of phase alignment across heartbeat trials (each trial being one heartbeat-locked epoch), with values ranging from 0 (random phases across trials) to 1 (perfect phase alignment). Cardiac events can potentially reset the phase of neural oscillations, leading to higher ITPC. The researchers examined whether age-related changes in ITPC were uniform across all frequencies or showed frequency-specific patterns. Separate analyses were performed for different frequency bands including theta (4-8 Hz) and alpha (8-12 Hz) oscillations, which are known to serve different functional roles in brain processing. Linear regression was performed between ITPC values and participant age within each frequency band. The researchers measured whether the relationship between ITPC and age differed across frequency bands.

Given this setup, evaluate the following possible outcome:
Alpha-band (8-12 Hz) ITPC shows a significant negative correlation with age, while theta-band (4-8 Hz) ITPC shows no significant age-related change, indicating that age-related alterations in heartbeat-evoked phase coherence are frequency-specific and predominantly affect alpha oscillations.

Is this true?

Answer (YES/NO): NO